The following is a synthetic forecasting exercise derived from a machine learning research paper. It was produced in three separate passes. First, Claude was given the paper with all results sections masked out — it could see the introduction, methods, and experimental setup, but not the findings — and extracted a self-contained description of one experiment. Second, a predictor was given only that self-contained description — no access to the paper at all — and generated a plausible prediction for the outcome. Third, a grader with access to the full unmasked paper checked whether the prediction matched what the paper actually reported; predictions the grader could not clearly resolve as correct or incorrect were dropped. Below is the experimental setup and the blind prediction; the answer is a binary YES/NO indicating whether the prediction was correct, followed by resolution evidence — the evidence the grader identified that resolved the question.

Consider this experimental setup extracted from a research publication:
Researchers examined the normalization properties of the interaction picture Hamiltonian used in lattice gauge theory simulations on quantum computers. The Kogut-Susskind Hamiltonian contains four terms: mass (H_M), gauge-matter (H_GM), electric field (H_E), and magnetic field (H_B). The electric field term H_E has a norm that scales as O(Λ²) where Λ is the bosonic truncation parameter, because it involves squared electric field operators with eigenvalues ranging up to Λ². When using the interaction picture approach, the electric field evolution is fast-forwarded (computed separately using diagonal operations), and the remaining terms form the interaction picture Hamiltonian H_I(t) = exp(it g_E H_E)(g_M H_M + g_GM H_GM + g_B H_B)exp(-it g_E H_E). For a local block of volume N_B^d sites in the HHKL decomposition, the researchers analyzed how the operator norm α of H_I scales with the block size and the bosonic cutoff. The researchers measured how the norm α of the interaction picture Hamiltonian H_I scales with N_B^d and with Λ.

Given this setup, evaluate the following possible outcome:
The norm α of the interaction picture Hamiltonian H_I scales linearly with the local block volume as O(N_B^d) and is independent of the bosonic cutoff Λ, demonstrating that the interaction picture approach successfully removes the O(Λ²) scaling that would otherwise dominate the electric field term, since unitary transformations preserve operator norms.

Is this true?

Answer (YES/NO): YES